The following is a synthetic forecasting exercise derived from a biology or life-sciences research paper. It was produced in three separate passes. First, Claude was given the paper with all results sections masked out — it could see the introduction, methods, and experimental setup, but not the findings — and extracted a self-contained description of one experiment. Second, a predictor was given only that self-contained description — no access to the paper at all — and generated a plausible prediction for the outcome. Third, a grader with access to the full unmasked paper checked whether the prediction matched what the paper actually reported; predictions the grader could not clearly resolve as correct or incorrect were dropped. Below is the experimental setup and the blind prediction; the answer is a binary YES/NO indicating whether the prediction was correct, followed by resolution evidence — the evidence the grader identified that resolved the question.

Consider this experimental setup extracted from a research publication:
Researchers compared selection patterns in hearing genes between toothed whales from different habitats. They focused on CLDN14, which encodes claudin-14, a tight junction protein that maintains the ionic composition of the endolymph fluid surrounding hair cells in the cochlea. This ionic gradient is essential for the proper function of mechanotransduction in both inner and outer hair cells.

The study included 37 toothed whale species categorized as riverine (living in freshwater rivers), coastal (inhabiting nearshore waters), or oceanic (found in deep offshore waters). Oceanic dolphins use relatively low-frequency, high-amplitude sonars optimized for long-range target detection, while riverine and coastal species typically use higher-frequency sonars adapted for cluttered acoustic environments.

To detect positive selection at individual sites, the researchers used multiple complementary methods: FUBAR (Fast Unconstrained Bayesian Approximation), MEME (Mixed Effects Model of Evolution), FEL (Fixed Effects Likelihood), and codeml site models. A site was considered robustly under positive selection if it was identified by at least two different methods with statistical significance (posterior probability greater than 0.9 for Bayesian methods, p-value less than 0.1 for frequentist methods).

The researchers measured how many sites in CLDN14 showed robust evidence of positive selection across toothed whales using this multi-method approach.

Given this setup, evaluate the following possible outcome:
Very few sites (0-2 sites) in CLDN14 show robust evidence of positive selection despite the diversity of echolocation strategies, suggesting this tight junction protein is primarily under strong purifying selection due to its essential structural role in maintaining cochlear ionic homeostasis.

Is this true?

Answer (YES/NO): YES